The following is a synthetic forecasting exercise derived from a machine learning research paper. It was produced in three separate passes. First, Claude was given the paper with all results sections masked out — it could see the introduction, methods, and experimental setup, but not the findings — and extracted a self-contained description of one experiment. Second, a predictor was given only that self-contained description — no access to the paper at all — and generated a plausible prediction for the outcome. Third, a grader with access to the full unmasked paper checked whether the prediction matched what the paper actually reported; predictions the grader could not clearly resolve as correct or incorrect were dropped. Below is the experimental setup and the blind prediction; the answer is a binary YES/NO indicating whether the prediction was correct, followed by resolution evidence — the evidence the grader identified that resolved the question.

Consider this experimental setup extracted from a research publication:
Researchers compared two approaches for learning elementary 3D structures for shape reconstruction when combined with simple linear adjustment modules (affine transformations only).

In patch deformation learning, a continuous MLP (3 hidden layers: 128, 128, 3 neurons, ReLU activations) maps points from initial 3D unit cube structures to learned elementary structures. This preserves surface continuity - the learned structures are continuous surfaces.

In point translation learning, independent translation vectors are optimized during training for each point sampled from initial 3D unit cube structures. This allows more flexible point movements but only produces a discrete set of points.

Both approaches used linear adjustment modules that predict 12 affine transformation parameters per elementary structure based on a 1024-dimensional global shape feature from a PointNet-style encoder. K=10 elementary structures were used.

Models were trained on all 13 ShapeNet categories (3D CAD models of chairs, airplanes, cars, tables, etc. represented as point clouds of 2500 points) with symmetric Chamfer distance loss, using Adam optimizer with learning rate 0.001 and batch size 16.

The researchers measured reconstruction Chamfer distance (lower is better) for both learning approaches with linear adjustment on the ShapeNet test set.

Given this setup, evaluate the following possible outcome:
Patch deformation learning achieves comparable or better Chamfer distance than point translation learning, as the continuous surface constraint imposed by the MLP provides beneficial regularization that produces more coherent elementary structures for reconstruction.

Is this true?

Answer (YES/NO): NO